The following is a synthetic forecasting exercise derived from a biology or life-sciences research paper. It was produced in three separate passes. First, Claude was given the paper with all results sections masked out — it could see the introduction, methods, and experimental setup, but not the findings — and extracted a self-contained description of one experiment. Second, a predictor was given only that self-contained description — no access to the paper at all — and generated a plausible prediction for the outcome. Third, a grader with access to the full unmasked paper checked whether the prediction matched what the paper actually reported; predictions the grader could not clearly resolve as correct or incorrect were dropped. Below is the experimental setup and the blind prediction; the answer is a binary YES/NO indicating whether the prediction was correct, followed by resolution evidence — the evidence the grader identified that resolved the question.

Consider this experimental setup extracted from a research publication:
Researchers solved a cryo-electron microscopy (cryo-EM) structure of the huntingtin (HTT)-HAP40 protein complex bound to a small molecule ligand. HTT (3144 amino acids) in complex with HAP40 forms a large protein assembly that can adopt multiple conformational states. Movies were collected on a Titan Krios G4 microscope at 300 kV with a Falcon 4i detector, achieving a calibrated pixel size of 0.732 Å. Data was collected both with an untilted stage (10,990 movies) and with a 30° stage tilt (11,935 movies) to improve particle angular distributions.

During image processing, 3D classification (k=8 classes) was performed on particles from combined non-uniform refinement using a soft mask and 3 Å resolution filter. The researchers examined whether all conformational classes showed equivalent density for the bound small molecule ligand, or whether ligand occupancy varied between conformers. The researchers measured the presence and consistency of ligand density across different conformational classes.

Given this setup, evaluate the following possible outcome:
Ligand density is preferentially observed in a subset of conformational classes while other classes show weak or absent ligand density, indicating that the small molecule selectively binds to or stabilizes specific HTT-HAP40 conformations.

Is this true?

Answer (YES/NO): NO